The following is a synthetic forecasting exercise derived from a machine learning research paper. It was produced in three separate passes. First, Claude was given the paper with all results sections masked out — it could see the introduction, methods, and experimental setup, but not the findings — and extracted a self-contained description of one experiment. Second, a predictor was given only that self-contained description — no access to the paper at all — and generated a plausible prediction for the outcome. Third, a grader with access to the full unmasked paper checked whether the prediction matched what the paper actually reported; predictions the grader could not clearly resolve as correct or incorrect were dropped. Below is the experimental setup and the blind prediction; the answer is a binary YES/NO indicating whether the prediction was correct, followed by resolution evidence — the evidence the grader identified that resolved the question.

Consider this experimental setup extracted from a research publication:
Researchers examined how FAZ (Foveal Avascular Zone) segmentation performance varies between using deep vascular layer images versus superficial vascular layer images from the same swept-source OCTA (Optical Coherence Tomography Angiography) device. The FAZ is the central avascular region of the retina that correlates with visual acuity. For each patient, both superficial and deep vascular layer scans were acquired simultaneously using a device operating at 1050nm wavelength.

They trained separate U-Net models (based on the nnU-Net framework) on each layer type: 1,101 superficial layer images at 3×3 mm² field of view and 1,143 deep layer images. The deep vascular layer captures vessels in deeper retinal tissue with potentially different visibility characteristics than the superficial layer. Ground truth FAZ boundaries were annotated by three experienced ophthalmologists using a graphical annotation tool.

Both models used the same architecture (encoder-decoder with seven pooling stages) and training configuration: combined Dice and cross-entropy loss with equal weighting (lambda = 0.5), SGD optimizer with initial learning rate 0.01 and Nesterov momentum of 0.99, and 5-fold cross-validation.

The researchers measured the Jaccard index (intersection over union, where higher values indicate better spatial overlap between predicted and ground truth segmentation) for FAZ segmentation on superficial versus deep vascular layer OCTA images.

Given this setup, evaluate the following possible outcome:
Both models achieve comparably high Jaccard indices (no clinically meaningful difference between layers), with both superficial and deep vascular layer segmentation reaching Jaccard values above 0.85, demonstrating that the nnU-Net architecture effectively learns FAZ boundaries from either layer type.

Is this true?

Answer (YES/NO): NO